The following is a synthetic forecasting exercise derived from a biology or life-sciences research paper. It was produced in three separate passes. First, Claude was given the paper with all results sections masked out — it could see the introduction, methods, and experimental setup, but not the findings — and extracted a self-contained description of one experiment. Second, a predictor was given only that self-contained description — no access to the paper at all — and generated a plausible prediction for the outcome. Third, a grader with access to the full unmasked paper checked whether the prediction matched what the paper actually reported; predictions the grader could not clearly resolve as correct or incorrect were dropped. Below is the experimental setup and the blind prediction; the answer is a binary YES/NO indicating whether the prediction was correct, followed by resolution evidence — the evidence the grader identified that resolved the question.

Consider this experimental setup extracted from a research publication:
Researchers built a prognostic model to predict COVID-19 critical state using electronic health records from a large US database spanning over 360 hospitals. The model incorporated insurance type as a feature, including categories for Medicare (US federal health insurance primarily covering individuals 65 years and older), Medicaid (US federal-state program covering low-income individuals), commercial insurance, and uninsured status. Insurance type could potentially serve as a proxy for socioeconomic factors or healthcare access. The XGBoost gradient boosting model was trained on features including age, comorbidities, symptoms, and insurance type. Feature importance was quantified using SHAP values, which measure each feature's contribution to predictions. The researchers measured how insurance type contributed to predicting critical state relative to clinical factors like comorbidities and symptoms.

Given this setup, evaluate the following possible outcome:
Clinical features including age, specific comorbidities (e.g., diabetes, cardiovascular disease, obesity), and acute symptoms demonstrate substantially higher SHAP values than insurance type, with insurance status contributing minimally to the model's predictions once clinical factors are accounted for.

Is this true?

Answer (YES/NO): YES